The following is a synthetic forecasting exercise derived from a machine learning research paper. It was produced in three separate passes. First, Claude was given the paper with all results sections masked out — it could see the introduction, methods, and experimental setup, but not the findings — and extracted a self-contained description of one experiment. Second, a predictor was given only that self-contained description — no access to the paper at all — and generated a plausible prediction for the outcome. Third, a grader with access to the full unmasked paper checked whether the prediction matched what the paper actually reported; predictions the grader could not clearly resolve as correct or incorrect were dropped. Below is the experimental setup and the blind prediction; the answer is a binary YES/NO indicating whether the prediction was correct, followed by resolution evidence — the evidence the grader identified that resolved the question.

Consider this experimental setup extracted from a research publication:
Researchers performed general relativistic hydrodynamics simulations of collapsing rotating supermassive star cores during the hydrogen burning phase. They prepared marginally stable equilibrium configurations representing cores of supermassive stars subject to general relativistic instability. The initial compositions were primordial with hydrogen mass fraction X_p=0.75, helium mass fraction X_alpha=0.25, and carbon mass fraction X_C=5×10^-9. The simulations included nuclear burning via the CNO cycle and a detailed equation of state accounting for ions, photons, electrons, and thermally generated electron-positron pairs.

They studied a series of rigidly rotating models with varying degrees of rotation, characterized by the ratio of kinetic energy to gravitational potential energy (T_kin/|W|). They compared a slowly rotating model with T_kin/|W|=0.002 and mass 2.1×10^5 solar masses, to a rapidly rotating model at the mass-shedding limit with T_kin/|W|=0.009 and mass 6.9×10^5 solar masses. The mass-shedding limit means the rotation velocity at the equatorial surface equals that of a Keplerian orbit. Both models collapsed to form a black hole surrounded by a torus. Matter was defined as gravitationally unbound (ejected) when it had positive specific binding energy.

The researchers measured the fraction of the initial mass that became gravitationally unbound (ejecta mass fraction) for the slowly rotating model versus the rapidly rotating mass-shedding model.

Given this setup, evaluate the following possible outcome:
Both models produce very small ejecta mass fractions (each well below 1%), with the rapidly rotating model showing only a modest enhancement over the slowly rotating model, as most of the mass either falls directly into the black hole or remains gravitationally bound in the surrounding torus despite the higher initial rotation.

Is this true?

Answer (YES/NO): NO